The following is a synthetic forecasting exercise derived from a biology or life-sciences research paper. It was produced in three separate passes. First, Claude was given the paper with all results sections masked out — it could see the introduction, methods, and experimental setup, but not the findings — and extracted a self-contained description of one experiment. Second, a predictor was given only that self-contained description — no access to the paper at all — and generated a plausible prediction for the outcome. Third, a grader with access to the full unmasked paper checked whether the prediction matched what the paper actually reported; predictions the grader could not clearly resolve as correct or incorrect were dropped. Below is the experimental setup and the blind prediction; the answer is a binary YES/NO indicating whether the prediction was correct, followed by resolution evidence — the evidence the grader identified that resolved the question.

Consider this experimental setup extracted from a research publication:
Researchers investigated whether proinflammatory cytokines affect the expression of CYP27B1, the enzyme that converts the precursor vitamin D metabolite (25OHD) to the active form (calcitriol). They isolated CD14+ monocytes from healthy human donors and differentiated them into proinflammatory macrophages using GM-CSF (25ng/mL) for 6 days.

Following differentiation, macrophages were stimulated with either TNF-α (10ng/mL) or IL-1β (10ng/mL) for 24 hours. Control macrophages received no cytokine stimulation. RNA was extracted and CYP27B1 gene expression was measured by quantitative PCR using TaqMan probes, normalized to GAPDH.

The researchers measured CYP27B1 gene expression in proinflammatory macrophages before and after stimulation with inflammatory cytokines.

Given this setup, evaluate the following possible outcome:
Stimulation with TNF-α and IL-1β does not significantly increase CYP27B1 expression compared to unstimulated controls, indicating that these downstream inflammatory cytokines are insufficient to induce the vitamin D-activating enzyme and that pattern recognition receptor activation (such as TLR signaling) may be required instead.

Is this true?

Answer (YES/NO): NO